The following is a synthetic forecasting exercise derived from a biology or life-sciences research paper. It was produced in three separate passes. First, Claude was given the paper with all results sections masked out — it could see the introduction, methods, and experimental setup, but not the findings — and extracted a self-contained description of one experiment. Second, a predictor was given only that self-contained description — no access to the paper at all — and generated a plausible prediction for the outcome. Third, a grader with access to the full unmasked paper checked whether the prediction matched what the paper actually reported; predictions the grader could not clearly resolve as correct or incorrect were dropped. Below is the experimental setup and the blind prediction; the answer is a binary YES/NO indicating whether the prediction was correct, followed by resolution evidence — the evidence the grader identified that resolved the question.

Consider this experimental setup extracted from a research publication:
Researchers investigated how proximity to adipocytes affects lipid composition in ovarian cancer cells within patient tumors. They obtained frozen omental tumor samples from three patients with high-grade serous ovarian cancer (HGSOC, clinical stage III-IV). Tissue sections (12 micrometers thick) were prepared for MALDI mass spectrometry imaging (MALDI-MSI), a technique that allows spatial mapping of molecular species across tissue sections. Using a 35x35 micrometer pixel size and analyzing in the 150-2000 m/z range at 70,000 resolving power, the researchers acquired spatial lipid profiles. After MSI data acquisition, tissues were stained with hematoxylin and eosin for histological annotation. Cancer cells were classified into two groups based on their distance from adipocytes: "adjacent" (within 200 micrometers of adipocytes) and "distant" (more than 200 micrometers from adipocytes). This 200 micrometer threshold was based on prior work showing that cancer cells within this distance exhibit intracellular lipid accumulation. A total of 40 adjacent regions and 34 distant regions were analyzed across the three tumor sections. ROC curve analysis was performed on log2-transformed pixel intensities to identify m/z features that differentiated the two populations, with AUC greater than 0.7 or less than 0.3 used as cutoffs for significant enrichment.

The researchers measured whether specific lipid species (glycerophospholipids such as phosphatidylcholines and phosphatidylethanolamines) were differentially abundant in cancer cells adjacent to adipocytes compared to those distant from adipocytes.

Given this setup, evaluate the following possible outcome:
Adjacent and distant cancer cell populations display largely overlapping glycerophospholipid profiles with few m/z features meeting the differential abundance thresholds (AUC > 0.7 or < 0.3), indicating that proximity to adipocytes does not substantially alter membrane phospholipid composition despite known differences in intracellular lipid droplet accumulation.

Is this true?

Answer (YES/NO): NO